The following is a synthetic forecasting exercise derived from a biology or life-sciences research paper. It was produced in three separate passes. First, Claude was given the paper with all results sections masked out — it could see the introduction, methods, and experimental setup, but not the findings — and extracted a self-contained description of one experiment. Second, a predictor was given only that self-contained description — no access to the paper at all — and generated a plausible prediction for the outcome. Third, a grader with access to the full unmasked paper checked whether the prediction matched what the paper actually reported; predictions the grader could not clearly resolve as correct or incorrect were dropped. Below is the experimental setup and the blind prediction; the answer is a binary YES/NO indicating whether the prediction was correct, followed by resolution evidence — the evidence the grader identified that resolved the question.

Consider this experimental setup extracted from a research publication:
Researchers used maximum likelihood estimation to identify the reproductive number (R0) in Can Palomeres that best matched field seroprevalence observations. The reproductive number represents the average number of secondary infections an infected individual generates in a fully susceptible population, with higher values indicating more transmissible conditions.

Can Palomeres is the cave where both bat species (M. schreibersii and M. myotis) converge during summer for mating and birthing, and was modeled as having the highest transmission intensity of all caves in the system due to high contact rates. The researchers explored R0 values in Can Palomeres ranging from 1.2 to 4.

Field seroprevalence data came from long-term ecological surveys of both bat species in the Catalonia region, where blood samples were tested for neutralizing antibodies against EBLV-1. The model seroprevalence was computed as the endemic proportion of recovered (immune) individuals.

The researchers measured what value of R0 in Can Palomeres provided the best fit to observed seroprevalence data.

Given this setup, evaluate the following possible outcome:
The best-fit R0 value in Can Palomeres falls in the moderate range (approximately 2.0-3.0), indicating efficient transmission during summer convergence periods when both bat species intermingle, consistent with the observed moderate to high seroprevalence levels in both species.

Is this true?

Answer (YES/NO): NO